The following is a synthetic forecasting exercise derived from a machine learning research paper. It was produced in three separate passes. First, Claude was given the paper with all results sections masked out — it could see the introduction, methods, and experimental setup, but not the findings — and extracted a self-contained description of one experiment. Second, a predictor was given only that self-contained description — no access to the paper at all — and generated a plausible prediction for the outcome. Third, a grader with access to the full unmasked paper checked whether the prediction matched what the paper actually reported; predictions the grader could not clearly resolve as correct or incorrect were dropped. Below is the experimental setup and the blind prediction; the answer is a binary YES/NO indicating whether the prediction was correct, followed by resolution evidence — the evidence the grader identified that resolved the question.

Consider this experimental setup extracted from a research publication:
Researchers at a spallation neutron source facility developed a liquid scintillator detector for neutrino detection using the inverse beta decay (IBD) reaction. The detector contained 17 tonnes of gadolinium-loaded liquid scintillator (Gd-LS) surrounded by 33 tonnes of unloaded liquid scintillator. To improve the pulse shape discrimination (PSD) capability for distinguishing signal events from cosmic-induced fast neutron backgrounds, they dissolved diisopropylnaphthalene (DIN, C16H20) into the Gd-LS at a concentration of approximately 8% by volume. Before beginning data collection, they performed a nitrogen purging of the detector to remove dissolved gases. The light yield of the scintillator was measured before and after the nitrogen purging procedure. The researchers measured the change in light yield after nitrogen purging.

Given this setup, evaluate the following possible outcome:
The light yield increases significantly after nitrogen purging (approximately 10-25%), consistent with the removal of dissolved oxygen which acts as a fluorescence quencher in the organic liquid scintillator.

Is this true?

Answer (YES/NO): YES